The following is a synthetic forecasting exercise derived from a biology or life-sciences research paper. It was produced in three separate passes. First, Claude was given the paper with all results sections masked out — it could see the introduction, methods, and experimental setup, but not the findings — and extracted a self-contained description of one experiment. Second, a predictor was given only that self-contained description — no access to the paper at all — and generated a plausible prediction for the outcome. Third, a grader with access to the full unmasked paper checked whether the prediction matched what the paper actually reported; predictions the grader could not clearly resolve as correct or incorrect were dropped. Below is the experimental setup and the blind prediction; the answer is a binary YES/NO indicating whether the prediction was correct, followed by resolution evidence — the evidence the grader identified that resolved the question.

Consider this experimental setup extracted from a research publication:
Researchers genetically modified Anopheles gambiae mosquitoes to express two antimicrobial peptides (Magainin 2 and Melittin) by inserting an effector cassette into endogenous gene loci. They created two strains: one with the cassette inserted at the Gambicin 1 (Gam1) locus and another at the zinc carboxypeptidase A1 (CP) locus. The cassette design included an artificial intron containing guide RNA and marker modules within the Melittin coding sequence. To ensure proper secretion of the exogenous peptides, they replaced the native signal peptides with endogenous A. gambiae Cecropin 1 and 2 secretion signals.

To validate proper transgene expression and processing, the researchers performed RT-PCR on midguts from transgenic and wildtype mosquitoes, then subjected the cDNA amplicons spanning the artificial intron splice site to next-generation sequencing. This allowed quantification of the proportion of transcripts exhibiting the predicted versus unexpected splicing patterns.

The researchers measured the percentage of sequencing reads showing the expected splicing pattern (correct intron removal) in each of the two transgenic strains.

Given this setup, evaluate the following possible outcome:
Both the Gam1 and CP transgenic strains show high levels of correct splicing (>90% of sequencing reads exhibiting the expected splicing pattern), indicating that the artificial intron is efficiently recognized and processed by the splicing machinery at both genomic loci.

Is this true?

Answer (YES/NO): NO